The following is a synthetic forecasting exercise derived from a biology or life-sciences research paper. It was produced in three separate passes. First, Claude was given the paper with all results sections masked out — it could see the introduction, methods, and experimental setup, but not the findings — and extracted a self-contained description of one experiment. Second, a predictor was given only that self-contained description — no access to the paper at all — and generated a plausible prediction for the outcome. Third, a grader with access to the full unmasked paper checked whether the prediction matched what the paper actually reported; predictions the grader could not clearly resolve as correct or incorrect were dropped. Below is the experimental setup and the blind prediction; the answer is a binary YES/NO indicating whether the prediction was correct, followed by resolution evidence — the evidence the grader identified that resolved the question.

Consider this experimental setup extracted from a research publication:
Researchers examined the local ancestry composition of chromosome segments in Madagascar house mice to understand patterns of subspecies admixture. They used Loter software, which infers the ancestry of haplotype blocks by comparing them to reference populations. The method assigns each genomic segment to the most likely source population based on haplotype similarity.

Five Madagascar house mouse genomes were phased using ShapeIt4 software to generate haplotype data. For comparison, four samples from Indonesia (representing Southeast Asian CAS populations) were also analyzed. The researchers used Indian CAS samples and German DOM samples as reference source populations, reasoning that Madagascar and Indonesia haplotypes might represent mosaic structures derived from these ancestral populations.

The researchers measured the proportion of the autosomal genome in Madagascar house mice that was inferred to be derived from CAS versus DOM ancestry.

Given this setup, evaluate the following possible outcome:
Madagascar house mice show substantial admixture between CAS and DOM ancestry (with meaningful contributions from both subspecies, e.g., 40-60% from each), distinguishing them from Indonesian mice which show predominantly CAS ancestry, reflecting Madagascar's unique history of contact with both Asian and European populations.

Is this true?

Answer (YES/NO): NO